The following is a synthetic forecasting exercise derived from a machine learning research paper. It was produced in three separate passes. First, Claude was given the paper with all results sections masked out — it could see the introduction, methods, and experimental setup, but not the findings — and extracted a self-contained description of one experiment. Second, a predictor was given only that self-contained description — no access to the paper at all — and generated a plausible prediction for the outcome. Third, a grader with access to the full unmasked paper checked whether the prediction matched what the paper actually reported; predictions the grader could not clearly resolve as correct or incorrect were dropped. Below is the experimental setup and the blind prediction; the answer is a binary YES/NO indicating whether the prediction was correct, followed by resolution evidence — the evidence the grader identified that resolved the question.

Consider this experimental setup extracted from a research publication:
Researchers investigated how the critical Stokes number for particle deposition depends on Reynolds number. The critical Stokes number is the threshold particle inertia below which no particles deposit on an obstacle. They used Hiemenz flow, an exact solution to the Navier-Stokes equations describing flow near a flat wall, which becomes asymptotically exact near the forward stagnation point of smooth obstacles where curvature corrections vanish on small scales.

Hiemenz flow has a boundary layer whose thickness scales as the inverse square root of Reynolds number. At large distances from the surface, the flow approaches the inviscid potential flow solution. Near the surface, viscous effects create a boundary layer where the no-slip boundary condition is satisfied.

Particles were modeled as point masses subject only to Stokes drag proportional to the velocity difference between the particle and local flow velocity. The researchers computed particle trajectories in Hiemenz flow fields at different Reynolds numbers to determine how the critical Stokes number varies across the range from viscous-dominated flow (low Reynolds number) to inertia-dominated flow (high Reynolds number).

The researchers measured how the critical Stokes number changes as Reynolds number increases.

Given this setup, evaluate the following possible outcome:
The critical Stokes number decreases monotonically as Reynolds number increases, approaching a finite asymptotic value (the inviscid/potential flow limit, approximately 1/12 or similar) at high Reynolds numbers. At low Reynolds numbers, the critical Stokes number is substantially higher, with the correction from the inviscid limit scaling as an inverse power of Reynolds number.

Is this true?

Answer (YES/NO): NO